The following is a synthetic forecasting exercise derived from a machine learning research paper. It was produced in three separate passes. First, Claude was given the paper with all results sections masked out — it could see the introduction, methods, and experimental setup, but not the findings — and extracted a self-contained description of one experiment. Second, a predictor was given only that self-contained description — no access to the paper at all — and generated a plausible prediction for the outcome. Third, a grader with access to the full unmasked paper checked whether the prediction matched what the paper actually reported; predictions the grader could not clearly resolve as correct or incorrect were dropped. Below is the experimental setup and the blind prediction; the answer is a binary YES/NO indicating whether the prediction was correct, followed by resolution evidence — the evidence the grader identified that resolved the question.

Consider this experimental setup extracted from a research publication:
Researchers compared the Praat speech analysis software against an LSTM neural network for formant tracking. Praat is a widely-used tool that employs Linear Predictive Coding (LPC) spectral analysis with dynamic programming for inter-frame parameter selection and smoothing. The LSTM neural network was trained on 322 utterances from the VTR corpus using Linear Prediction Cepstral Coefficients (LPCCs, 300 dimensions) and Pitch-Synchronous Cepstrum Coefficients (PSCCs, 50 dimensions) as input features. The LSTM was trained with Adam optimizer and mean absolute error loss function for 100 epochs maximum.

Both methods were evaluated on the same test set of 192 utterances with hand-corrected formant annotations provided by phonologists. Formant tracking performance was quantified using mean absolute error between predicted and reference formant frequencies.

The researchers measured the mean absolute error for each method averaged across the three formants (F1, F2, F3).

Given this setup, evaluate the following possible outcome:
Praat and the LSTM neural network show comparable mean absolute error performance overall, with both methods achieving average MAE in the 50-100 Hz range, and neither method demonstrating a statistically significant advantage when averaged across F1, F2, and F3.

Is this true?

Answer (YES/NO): NO